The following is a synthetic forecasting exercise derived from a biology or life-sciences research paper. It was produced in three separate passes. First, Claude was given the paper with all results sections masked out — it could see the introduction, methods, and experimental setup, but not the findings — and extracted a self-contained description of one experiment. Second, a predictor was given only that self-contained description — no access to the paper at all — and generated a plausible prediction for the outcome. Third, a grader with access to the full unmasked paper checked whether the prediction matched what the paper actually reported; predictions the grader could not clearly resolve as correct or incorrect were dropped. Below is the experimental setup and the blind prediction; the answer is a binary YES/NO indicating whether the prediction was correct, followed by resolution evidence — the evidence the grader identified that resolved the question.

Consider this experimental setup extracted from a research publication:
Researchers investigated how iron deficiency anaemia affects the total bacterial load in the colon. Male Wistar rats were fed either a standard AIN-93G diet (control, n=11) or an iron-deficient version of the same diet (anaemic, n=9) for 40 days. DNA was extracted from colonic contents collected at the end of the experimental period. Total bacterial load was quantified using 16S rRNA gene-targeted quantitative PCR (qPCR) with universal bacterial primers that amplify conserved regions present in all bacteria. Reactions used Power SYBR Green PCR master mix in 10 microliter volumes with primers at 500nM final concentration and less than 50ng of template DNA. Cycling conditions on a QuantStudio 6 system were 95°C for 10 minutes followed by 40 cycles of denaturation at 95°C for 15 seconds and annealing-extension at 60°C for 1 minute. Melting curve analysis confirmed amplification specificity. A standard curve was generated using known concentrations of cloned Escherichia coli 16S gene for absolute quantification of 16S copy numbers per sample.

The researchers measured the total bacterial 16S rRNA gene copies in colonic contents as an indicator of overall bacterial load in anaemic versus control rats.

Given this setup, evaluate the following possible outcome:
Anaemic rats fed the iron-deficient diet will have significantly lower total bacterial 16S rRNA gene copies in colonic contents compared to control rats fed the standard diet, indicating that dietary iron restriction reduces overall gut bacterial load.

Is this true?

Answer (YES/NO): NO